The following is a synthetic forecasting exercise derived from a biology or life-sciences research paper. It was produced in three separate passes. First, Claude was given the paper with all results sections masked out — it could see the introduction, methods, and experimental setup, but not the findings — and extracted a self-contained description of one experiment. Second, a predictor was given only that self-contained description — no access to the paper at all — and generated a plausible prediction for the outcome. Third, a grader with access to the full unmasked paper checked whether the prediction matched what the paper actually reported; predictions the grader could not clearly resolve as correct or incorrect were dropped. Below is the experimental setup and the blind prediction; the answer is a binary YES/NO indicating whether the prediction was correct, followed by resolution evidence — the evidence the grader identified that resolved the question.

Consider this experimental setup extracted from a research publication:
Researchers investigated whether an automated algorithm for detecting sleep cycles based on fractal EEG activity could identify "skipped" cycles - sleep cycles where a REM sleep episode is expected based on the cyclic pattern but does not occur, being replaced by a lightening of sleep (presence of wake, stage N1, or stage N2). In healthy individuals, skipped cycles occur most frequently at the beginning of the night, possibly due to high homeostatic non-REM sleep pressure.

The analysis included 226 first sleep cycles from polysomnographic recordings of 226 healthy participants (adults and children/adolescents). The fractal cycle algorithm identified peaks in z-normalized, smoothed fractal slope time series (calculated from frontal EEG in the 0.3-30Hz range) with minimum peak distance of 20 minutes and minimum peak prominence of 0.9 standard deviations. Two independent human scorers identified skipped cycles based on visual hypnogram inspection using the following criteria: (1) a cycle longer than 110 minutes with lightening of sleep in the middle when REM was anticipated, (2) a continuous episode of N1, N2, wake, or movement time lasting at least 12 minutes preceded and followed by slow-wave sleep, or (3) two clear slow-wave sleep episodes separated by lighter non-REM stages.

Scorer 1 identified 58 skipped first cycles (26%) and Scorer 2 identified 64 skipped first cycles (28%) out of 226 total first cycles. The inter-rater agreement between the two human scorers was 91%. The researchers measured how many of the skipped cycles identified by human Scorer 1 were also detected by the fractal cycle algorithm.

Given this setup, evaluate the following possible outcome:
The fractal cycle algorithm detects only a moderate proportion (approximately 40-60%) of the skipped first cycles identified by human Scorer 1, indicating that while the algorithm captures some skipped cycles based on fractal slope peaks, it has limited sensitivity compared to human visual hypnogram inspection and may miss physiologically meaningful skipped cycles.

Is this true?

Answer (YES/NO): NO